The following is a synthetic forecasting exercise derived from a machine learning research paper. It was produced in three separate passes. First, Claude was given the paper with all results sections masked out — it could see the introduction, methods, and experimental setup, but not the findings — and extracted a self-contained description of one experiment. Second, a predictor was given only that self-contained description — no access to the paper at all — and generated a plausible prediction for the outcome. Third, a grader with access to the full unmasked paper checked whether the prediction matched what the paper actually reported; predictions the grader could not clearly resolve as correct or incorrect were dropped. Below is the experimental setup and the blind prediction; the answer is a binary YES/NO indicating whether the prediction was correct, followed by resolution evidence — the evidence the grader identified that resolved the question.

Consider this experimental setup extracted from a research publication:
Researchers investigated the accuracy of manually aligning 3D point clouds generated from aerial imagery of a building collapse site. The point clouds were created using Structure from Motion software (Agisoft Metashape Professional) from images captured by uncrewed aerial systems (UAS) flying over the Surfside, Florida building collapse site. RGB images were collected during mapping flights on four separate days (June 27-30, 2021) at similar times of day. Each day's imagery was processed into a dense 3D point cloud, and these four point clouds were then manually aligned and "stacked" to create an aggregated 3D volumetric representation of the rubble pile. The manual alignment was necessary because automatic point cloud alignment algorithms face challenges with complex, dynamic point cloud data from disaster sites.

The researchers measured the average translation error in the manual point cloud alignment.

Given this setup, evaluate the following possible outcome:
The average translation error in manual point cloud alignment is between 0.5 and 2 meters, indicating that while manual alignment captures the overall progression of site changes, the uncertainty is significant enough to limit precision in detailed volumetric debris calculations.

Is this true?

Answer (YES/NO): YES